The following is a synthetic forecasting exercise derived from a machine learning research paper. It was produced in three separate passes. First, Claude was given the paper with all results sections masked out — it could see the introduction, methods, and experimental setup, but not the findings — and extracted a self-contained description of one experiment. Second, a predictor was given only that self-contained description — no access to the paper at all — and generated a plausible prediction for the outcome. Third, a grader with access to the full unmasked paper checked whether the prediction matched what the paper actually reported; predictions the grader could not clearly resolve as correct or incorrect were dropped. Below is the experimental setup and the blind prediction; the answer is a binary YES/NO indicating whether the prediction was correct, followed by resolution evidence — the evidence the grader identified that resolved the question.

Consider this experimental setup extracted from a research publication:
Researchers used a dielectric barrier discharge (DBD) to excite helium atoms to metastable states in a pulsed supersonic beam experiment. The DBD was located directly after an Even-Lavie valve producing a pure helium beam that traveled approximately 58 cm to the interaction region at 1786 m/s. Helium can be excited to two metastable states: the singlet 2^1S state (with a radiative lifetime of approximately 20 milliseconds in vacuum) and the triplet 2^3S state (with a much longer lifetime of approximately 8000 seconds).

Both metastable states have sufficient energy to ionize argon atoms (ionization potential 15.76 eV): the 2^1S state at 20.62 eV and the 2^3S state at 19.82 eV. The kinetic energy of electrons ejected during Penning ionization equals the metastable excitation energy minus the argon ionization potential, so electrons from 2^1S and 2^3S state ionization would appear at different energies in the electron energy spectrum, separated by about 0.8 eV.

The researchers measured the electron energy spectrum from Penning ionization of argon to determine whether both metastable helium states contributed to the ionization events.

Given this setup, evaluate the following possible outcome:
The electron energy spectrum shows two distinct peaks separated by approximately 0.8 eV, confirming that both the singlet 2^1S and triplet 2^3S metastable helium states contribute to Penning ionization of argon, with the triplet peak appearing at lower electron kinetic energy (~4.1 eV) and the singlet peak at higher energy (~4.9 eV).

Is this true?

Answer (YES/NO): NO